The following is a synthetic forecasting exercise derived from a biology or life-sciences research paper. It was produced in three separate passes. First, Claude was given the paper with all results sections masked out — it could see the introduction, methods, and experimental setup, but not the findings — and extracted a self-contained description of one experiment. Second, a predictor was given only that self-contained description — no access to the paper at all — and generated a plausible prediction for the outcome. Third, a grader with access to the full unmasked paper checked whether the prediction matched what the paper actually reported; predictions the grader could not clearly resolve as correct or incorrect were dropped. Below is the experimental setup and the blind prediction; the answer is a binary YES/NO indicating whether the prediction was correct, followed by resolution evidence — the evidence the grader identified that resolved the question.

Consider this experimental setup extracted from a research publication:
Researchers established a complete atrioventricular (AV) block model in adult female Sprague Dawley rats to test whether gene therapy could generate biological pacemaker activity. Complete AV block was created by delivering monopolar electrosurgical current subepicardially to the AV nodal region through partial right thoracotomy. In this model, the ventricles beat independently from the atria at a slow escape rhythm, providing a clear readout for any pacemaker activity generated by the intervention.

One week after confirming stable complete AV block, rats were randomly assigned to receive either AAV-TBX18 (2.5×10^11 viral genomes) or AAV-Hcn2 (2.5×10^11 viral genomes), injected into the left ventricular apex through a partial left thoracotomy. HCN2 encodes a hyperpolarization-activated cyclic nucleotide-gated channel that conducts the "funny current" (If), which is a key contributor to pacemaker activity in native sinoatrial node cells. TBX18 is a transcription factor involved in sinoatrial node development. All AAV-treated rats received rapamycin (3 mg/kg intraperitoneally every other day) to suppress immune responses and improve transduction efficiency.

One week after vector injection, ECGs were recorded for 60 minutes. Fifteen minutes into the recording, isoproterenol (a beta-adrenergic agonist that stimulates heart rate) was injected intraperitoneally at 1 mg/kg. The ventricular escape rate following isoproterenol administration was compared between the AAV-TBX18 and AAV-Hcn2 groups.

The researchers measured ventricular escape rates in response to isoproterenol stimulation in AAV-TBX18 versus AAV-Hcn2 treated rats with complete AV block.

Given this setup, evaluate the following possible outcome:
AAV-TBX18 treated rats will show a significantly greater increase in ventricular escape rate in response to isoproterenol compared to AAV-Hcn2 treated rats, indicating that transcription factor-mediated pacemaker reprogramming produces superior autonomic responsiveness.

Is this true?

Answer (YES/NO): NO